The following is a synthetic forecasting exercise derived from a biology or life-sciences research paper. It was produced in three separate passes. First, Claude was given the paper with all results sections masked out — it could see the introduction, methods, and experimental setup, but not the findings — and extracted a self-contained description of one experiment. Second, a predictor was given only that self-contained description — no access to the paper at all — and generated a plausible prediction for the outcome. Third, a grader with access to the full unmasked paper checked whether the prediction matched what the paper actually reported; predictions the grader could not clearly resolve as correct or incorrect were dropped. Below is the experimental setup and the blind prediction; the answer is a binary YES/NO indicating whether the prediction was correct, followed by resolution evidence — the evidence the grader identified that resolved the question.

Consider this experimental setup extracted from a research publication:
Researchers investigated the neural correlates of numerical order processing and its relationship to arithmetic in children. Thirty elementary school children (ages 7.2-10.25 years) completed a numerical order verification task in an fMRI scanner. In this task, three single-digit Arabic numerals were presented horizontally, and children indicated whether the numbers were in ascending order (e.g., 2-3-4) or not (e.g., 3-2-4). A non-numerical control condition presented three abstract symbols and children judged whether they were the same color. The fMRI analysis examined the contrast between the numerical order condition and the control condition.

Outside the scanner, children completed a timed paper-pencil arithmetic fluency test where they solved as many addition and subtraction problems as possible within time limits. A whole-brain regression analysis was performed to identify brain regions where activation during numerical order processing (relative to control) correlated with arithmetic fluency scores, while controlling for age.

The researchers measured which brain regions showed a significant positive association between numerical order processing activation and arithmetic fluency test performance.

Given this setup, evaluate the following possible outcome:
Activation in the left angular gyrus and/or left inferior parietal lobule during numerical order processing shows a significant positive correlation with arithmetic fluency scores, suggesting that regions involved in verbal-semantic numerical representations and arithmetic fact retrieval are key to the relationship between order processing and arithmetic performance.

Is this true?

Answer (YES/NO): NO